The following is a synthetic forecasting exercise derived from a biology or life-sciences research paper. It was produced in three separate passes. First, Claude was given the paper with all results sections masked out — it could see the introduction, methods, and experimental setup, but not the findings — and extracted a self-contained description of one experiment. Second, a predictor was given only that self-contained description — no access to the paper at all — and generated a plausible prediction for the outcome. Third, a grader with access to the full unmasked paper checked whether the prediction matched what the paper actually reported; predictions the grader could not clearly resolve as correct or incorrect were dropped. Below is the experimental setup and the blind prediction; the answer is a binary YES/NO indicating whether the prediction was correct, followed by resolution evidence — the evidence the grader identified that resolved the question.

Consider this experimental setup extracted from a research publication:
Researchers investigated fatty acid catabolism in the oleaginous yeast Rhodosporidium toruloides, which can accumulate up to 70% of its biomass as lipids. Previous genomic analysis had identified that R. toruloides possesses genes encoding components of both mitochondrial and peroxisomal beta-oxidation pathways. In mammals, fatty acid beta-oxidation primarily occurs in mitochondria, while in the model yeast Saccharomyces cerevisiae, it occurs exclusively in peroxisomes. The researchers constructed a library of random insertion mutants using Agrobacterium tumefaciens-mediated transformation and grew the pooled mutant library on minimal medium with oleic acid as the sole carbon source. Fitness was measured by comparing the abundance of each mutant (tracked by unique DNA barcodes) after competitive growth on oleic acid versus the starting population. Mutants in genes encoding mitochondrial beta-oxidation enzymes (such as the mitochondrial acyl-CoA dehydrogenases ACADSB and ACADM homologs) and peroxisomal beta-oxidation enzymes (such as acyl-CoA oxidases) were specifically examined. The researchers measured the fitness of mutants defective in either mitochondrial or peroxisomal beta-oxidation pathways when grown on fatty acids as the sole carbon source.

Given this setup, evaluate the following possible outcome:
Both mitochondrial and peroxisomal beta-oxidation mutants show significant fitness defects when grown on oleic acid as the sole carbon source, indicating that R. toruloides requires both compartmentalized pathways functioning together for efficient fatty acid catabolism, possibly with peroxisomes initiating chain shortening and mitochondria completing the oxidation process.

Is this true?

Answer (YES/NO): YES